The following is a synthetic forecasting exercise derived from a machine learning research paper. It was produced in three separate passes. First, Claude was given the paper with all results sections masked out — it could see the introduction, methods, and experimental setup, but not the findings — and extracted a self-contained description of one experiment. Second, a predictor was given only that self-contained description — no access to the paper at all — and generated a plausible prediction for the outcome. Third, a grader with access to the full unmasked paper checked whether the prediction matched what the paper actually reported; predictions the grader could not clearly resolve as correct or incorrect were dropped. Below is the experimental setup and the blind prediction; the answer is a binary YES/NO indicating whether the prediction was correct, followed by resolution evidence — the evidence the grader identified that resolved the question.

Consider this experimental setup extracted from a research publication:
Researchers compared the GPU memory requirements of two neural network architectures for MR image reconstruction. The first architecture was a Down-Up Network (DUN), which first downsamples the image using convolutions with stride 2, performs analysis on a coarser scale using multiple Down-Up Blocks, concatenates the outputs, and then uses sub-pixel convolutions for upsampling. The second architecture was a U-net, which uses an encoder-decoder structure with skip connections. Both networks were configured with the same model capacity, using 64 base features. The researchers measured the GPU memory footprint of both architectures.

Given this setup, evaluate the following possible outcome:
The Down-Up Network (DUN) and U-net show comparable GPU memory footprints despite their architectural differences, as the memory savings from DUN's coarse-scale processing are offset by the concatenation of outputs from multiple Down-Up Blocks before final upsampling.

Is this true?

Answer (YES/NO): NO